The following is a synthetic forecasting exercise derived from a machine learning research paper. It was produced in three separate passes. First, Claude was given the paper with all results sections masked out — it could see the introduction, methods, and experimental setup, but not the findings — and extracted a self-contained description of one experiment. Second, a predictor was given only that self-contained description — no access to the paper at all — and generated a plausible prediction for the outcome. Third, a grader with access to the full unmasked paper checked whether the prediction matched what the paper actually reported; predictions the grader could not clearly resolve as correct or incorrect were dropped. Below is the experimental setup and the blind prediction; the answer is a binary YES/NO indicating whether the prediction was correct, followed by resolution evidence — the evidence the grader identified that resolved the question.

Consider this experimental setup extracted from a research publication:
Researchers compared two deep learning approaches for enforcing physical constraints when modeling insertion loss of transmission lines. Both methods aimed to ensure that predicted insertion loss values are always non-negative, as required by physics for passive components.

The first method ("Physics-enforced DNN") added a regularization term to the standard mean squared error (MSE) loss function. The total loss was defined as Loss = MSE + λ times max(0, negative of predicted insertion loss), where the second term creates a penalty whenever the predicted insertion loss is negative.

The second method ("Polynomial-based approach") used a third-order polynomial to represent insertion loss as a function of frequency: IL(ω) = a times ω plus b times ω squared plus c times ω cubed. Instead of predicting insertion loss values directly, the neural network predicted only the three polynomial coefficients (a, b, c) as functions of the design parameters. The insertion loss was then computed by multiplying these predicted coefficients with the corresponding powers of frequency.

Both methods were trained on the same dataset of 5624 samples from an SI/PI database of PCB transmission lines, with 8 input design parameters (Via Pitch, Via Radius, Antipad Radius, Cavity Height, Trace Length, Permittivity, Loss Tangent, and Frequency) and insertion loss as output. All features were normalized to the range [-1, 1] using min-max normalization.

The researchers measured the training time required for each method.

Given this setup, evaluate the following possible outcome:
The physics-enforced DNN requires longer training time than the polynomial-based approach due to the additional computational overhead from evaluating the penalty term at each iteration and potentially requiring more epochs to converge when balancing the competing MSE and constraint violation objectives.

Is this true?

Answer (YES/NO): YES